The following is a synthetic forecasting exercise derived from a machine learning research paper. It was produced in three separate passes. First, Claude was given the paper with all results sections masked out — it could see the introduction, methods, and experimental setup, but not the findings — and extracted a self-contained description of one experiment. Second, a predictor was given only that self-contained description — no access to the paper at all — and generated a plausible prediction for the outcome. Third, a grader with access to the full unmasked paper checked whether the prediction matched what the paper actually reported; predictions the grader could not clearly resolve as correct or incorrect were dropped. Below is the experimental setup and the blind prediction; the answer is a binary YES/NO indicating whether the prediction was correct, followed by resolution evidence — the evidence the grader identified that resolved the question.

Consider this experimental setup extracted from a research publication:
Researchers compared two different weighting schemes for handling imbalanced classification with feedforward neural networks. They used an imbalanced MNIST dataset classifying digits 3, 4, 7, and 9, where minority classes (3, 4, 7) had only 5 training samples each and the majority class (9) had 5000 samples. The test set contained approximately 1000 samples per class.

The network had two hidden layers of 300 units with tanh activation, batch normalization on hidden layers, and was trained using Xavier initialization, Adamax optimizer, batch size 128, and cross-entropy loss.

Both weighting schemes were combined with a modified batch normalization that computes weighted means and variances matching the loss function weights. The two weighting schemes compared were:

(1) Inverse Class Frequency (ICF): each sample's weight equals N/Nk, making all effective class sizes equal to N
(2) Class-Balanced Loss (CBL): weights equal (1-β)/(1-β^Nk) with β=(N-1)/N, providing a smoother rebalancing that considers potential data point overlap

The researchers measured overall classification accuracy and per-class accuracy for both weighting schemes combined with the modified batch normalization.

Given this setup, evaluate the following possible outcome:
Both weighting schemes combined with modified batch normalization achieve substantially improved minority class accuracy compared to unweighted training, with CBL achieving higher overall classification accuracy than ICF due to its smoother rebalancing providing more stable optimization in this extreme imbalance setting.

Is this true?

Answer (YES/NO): NO